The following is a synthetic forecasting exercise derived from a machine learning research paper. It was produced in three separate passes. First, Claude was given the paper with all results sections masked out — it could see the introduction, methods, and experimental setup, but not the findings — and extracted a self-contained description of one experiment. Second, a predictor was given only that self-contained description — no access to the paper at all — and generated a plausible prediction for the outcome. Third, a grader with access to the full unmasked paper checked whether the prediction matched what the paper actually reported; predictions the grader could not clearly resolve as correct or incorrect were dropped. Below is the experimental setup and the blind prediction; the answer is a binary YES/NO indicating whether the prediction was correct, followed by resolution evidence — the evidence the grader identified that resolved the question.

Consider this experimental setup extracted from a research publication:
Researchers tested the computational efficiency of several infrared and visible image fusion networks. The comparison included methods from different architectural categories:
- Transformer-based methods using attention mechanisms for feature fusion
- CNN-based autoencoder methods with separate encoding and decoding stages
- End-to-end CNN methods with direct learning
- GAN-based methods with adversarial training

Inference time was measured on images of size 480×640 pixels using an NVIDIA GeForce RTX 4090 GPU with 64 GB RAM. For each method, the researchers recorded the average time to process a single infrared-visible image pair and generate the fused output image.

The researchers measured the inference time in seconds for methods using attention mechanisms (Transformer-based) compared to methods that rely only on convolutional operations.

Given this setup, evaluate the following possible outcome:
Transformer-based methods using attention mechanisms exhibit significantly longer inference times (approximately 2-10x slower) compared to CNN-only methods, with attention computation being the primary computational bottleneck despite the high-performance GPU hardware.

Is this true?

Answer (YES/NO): NO